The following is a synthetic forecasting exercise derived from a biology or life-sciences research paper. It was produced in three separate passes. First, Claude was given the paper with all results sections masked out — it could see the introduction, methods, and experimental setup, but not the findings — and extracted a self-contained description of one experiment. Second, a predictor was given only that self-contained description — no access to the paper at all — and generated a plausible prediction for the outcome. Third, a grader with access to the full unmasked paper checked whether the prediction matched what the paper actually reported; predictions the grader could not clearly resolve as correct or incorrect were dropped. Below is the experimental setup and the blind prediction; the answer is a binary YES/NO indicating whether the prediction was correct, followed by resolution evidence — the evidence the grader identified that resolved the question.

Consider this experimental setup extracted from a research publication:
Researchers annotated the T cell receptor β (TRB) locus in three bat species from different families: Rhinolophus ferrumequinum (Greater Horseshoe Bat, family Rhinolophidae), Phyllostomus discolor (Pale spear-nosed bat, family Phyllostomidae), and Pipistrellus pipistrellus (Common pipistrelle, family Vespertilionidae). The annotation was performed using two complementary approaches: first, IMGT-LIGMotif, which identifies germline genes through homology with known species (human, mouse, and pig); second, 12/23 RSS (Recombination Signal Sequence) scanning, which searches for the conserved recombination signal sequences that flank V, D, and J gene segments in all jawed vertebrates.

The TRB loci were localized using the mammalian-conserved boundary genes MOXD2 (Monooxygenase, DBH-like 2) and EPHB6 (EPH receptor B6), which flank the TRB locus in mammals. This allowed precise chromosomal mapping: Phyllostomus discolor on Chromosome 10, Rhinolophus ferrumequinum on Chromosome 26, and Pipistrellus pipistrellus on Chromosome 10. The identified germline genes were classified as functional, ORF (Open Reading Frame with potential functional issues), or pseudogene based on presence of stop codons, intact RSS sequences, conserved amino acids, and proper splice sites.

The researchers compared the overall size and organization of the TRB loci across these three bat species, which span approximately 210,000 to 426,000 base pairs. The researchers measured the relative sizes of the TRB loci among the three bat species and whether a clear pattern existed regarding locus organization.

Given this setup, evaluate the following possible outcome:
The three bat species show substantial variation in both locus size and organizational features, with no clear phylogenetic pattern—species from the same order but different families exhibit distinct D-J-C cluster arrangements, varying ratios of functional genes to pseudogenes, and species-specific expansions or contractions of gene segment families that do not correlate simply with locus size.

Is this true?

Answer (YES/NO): NO